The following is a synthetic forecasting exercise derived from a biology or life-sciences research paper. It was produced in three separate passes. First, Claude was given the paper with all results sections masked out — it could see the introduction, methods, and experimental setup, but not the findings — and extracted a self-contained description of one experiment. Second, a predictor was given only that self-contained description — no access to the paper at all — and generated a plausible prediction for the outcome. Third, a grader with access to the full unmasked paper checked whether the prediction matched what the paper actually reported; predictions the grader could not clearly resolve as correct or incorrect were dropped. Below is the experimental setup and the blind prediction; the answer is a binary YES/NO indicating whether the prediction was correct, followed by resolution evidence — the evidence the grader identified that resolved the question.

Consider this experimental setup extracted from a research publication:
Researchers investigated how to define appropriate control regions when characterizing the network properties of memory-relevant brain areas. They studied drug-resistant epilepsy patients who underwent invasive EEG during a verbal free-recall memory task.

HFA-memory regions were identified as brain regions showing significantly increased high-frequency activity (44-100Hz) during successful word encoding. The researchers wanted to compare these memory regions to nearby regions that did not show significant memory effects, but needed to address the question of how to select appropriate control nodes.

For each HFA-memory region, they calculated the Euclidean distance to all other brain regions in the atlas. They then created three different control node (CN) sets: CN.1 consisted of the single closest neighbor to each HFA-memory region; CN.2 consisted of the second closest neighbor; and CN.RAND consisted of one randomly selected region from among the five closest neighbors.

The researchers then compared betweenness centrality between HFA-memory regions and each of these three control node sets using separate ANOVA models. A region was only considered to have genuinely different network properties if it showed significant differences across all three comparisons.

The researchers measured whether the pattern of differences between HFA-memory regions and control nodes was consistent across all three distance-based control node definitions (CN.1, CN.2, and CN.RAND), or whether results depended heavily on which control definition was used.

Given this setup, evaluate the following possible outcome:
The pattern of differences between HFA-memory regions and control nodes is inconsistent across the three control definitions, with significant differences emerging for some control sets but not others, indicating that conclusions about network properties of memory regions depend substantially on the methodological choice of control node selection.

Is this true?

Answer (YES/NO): NO